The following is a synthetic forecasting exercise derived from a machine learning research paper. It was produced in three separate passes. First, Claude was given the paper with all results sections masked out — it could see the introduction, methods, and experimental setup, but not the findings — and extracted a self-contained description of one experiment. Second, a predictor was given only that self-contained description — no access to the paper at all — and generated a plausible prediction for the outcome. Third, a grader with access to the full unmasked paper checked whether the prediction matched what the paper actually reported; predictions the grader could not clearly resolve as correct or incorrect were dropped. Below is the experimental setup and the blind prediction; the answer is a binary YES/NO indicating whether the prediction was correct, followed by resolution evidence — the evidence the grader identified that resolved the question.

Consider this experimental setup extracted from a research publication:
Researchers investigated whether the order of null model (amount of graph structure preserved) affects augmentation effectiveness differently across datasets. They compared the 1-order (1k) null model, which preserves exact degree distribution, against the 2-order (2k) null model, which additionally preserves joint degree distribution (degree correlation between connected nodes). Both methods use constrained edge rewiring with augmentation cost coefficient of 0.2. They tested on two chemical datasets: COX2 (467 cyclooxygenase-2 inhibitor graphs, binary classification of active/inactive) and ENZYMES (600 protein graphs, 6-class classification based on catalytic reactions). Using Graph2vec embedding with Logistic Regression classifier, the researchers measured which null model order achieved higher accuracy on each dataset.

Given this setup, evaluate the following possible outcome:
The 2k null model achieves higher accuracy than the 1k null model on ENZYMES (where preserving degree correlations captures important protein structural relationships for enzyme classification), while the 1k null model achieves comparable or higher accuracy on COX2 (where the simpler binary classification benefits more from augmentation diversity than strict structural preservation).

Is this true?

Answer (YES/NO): YES